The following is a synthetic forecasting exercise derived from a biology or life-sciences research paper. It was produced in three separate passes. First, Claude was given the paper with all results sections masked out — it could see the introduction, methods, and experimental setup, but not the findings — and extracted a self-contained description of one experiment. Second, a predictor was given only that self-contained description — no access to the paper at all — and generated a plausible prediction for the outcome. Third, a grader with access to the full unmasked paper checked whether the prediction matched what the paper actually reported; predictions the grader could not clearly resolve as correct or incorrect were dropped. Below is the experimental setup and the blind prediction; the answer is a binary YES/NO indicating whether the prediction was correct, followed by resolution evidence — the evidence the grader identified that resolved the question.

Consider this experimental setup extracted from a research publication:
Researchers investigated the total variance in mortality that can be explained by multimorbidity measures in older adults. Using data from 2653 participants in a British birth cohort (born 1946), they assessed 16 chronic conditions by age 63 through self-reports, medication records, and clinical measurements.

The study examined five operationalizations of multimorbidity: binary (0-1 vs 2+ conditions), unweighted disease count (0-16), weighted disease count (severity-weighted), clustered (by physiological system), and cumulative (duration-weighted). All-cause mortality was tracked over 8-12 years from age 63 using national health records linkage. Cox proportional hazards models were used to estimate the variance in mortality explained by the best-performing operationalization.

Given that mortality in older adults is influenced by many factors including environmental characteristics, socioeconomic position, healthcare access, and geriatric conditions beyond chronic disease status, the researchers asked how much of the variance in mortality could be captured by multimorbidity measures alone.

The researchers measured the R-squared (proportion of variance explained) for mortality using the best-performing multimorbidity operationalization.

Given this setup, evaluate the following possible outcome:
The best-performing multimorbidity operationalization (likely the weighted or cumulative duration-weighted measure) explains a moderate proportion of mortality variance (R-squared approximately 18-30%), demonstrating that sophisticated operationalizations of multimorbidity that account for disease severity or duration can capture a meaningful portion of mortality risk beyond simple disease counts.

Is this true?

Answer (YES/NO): NO